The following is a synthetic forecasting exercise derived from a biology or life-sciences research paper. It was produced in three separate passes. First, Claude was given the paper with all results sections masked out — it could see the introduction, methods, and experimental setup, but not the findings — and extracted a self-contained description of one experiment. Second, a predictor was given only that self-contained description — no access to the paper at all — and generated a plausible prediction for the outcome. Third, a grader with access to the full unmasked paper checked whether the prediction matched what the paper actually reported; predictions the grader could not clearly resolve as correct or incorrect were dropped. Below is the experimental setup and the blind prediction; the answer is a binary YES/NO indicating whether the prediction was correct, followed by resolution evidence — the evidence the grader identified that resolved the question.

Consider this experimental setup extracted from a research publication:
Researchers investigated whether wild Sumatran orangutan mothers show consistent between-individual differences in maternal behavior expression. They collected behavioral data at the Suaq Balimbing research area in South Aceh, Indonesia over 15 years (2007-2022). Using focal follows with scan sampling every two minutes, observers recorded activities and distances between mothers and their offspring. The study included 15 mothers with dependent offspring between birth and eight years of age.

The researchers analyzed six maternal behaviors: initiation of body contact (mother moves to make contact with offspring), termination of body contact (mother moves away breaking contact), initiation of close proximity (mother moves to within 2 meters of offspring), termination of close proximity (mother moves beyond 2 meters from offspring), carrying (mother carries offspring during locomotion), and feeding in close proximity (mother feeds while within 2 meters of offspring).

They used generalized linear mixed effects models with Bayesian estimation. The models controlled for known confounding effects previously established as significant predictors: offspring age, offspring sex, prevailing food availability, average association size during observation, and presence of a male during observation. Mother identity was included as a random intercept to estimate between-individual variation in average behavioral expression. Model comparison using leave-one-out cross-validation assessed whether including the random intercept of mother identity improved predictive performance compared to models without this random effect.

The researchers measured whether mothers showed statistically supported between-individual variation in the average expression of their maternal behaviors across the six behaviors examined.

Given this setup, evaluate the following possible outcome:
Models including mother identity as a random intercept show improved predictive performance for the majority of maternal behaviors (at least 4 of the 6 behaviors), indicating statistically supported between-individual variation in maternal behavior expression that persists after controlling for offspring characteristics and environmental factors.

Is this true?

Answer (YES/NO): YES